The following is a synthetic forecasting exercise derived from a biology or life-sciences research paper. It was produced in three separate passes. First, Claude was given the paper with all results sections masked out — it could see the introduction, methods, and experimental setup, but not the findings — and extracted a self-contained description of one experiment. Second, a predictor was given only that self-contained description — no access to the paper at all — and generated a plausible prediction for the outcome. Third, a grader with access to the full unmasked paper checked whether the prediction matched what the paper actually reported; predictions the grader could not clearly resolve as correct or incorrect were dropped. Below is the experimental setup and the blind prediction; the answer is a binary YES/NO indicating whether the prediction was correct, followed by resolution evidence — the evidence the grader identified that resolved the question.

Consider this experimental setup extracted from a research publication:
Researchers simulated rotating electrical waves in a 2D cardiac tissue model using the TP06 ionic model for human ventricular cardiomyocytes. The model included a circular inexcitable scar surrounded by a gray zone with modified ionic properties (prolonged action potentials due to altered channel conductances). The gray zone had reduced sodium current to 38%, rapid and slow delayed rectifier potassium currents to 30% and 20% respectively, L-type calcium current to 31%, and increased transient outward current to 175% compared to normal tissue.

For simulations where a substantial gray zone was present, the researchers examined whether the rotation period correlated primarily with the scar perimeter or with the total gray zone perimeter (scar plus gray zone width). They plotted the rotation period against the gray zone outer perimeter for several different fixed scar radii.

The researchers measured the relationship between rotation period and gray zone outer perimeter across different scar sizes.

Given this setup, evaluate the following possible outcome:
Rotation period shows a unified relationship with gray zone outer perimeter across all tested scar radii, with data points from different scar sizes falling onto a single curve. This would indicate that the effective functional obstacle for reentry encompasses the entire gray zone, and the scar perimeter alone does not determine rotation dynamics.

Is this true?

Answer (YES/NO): YES